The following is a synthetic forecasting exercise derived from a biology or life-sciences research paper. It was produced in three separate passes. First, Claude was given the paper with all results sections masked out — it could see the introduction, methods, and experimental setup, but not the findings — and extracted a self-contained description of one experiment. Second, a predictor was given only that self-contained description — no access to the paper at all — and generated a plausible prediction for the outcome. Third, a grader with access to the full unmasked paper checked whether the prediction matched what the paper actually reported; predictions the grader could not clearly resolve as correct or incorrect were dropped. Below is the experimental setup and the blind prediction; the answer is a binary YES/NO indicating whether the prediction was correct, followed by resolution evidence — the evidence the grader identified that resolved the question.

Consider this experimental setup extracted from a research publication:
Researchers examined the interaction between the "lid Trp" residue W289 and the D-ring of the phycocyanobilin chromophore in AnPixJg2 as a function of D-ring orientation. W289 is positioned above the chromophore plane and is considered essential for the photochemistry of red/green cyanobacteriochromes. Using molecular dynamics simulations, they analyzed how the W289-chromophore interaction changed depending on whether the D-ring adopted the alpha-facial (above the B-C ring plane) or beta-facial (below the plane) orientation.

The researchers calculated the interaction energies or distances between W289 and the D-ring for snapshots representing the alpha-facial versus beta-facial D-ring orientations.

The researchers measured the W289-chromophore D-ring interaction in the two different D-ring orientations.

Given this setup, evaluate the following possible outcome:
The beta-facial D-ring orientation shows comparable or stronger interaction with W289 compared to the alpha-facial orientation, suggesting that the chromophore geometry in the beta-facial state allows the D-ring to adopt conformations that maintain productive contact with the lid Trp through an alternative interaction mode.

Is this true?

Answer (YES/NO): NO